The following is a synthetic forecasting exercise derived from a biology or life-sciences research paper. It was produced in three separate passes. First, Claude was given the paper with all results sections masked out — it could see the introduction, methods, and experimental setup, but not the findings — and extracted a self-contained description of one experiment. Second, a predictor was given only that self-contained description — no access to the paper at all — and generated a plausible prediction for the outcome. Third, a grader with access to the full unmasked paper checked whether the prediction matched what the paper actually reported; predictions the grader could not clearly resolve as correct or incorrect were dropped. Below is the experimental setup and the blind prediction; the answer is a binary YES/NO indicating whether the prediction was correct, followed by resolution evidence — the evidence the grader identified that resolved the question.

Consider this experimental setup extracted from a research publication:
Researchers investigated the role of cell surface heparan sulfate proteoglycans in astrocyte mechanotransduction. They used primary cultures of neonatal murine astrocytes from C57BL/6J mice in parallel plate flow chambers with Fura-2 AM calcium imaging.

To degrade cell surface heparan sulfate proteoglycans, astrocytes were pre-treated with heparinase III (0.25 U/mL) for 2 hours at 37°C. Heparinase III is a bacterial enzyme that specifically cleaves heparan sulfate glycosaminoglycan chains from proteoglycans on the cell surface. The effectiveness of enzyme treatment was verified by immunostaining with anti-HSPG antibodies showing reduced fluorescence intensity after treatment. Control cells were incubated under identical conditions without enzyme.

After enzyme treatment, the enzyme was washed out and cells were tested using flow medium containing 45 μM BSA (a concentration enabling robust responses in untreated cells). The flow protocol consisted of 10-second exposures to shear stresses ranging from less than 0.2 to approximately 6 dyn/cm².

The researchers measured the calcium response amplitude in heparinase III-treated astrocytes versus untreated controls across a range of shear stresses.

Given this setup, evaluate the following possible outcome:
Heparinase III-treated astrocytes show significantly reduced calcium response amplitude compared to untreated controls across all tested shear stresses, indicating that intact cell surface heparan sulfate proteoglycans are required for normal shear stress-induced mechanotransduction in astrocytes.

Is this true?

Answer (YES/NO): YES